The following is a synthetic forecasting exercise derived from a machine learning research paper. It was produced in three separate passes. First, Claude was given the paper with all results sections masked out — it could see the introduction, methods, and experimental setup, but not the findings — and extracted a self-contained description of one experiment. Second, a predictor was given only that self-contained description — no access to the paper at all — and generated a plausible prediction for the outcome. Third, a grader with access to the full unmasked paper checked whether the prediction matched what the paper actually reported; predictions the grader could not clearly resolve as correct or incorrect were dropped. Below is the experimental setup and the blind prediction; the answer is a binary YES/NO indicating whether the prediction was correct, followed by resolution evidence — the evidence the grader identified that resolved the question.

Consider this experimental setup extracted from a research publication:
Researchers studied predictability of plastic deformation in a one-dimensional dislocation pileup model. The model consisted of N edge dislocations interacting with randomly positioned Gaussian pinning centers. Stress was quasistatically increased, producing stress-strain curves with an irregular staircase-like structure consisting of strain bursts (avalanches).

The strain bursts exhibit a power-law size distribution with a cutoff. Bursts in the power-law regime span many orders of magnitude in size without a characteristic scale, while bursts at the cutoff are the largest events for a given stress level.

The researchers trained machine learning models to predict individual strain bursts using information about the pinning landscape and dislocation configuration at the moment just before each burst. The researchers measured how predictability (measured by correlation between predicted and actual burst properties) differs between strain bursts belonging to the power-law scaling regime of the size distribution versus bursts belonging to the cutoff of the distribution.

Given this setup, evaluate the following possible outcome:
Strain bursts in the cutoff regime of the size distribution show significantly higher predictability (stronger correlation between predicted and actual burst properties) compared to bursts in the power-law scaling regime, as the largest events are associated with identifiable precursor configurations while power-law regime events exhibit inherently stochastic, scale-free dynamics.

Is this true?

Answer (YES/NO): YES